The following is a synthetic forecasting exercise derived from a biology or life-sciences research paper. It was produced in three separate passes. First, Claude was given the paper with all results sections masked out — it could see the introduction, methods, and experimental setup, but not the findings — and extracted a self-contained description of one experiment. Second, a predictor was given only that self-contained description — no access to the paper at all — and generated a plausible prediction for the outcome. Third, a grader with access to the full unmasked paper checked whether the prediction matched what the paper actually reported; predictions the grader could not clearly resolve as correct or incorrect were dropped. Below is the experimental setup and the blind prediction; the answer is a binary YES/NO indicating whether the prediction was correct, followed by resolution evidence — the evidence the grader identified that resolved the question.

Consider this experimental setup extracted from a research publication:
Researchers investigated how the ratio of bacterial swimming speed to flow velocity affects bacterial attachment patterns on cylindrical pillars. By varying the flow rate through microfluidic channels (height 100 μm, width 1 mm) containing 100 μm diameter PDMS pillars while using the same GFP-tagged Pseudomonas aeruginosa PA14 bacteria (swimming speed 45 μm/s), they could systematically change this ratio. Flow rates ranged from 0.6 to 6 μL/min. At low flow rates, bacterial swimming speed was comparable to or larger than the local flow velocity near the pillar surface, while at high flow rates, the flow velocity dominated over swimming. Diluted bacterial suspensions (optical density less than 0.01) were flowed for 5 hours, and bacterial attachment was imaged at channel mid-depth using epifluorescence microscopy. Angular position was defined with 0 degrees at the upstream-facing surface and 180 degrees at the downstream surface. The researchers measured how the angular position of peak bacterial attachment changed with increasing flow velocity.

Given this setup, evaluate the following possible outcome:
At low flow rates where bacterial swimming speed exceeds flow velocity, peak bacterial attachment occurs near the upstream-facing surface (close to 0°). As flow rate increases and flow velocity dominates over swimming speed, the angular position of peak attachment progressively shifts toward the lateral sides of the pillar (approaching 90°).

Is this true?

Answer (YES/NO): NO